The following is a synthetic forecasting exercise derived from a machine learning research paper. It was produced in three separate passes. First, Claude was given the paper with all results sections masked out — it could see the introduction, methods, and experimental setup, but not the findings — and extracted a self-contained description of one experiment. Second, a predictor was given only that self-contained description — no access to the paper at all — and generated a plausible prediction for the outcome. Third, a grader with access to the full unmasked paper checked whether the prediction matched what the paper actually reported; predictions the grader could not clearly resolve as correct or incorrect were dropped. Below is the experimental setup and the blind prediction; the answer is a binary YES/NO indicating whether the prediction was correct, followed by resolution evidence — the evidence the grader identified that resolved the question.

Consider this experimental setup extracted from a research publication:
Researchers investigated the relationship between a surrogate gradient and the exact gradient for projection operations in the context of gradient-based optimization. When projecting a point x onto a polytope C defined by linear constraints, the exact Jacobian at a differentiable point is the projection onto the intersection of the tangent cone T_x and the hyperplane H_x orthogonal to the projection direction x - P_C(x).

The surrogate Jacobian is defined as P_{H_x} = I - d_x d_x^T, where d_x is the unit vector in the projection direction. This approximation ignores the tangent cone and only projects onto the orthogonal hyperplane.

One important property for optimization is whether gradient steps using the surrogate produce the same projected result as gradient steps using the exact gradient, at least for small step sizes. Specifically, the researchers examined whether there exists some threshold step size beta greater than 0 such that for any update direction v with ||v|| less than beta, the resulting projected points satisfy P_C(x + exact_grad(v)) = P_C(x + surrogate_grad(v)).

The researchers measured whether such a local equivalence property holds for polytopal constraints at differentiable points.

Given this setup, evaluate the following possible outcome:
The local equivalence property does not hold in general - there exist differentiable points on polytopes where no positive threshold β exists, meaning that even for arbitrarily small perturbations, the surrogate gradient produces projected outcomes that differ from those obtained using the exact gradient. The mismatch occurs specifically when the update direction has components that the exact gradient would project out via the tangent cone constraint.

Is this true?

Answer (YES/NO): NO